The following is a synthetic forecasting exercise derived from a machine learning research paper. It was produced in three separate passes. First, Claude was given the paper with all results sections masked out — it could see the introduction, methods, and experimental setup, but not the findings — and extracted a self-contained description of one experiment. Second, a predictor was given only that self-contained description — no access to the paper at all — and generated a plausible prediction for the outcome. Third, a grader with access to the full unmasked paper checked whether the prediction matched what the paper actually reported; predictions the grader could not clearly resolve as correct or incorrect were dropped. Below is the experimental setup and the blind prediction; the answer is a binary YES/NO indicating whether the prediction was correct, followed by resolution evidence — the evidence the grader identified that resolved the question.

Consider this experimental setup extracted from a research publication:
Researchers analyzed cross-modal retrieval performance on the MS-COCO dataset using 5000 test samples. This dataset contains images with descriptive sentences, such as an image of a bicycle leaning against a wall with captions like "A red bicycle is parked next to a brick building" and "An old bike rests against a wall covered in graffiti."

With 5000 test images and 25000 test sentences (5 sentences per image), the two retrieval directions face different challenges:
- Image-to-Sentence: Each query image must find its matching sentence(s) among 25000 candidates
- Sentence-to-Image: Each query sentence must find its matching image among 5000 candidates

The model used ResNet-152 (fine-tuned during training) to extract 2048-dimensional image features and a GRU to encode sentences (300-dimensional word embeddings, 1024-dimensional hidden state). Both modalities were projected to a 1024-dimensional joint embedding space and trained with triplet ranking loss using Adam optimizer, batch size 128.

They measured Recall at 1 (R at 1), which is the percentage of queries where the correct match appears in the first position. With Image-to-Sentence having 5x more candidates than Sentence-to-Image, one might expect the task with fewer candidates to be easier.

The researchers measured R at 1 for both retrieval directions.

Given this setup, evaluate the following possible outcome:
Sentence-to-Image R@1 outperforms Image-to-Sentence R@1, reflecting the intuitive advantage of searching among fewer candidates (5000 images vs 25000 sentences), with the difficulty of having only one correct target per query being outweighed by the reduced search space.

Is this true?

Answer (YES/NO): NO